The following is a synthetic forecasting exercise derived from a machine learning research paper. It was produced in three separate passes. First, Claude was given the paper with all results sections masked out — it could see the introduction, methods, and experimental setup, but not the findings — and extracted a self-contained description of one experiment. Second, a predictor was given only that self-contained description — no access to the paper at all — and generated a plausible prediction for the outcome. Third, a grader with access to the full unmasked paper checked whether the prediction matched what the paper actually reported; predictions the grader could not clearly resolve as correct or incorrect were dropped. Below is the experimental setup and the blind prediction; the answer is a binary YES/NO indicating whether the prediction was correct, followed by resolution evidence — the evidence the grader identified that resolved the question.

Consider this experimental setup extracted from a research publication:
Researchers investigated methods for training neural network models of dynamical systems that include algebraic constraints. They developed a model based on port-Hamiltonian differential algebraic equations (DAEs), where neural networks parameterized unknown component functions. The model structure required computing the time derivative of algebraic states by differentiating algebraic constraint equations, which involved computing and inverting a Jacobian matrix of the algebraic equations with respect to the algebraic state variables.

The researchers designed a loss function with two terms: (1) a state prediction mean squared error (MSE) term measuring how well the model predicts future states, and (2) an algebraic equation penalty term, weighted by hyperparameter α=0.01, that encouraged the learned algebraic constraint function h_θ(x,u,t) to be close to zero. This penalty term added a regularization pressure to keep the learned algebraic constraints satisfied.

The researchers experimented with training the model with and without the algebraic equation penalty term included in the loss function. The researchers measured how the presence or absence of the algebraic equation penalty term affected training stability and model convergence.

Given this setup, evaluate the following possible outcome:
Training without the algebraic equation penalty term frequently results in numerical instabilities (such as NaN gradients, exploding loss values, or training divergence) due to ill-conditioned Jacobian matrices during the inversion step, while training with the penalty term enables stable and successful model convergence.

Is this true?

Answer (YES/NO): YES